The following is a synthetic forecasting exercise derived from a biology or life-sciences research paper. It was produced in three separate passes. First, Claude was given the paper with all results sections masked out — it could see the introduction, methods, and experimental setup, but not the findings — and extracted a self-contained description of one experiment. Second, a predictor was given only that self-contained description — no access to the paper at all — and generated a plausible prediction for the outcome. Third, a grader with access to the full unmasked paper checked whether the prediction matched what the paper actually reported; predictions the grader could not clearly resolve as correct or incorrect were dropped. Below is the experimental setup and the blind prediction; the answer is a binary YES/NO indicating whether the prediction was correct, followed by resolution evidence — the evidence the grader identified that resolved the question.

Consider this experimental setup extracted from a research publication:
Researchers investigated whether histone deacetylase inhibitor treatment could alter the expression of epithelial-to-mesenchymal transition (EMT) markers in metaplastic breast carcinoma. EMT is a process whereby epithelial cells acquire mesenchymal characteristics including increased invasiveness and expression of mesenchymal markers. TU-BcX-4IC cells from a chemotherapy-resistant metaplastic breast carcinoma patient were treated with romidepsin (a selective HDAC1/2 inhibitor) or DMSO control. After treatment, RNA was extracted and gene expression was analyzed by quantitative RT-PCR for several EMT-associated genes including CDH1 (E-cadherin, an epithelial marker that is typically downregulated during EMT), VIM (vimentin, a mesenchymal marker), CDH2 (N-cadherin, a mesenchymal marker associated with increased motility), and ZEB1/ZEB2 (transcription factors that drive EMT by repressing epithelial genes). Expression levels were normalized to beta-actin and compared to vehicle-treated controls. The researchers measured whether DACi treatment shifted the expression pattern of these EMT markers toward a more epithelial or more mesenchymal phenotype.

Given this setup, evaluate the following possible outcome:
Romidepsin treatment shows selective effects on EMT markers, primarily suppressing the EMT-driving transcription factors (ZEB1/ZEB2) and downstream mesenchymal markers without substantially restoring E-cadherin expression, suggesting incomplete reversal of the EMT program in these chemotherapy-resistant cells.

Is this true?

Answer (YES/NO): NO